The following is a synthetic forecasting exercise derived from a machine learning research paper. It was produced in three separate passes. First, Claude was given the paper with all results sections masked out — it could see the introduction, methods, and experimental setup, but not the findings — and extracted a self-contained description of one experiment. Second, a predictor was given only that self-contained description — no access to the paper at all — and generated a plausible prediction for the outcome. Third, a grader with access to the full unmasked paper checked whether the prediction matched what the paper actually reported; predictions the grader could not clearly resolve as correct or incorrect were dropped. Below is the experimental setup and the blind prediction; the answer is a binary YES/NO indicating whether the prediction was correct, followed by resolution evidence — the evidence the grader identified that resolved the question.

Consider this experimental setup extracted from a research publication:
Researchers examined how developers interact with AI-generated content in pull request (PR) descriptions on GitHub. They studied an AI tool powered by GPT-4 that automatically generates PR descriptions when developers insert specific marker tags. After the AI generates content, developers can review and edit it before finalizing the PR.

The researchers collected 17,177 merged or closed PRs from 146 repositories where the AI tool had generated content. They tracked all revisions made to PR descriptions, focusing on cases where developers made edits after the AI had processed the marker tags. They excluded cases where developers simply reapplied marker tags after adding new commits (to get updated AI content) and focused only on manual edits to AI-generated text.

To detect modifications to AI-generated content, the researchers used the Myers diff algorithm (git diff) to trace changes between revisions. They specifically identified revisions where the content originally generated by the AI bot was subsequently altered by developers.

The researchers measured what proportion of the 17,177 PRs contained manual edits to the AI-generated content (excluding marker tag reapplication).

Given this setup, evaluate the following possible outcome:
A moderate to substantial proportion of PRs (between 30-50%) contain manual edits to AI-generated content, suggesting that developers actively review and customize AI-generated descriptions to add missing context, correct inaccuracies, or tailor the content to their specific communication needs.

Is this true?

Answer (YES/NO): NO